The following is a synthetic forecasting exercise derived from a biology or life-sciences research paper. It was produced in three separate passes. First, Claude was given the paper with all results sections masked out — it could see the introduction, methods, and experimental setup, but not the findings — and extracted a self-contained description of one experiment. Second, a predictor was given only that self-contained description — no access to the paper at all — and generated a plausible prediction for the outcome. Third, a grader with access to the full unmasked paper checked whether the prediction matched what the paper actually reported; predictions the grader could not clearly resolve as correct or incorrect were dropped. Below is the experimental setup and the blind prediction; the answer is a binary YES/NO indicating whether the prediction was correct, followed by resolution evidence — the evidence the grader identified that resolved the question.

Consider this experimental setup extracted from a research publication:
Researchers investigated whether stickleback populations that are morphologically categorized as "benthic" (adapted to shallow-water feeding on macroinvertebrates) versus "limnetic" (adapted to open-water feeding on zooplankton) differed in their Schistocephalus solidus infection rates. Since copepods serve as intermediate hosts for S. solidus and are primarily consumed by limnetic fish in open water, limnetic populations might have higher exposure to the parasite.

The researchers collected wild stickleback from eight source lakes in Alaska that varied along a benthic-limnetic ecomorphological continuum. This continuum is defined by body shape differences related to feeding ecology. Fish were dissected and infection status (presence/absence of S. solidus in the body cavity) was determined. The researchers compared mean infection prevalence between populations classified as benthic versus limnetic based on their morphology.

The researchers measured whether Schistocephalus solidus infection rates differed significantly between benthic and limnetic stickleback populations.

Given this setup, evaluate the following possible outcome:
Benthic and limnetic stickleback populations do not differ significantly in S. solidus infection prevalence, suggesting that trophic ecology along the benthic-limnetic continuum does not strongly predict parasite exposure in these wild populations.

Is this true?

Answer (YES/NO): NO